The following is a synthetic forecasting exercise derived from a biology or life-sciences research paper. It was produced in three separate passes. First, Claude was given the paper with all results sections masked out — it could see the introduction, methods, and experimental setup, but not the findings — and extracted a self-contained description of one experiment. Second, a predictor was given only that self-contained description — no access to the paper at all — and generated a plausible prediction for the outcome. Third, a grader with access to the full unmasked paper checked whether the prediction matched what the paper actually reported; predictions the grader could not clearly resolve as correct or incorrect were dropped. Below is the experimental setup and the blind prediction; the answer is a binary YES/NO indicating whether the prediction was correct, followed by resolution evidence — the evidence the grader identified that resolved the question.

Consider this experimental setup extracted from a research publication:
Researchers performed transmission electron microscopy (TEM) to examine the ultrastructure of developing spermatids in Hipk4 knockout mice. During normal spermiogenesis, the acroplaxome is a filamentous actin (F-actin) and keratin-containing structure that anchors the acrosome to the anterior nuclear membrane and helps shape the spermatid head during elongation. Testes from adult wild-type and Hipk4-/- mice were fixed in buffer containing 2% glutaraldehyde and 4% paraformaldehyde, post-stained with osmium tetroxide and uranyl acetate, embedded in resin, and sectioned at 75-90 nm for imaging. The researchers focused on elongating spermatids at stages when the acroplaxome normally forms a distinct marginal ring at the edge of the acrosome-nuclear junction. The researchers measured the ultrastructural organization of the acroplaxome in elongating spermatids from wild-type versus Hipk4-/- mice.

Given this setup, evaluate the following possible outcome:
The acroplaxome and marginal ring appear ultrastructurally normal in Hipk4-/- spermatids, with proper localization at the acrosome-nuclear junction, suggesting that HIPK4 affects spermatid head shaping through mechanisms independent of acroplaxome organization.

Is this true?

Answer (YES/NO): NO